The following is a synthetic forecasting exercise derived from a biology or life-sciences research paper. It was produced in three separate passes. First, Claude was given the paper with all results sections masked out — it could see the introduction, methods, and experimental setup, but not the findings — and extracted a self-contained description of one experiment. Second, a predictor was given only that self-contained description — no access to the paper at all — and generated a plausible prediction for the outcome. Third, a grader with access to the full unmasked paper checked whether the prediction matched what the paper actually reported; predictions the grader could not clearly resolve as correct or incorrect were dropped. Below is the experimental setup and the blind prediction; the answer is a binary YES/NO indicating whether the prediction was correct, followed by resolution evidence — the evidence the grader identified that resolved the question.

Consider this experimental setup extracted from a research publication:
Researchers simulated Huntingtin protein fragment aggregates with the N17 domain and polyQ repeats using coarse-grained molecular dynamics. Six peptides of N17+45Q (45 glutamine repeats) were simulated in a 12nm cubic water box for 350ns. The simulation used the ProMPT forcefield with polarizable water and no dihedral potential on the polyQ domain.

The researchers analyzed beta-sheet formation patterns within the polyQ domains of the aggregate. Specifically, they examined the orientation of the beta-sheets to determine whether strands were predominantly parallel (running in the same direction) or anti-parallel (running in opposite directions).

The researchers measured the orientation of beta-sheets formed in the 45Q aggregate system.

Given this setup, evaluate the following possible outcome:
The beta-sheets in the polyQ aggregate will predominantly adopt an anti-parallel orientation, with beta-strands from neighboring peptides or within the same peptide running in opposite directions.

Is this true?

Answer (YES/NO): YES